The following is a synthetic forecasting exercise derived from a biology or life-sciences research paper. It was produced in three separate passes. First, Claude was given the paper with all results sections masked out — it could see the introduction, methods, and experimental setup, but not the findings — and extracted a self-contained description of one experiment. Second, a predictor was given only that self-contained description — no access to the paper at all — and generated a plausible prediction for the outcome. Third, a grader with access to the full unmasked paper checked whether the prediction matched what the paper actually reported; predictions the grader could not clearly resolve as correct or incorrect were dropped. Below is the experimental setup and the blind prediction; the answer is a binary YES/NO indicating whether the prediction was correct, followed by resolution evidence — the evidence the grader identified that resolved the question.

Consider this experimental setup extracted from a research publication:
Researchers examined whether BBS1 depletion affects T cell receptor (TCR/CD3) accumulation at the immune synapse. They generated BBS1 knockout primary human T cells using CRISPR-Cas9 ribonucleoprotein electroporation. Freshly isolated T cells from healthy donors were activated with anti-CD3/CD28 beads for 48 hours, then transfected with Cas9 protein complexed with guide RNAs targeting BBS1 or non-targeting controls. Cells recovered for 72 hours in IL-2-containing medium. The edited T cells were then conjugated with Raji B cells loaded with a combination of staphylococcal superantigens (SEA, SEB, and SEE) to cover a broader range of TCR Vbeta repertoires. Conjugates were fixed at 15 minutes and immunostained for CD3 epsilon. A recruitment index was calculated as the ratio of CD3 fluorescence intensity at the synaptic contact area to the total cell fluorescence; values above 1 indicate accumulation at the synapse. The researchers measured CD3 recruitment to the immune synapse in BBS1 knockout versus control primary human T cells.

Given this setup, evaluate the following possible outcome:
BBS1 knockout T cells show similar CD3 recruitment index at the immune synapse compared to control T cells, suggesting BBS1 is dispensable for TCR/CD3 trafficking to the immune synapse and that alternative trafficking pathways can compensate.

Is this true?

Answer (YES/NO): NO